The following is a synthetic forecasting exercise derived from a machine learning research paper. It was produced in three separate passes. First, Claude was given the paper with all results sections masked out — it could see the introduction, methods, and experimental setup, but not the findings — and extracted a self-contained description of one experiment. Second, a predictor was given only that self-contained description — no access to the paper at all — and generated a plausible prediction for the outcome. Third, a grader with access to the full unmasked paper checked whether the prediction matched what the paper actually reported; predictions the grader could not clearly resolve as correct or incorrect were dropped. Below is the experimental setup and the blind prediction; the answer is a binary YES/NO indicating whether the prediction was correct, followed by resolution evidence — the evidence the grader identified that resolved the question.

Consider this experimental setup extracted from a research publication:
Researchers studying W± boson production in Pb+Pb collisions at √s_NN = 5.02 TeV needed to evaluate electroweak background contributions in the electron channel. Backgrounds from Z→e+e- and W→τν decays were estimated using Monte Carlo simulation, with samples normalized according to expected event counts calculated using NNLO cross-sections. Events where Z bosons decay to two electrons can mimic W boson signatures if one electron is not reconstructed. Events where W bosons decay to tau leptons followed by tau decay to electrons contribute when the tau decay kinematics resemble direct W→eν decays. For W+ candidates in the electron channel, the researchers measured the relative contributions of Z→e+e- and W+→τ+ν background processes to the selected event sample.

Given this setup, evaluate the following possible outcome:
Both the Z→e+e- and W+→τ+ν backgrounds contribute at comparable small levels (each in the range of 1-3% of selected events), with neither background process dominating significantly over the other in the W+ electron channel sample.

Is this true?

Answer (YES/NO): NO